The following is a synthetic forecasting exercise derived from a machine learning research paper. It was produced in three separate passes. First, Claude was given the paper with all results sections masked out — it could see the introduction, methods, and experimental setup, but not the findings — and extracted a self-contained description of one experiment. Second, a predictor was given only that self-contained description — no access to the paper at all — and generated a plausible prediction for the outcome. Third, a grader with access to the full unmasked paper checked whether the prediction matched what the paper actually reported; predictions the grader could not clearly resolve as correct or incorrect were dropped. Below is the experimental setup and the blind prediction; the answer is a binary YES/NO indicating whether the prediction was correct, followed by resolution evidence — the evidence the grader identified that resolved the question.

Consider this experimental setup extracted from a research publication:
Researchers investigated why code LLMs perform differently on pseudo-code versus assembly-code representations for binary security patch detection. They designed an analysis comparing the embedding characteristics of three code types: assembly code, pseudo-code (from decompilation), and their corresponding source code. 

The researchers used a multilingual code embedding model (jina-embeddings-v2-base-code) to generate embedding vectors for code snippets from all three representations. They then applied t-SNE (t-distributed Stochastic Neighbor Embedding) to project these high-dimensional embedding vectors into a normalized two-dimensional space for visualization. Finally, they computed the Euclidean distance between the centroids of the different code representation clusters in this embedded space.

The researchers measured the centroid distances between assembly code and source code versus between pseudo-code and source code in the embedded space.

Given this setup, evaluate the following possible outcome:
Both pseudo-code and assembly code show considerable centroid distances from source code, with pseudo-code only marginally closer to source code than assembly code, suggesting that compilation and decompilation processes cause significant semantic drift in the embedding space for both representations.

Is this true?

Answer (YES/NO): NO